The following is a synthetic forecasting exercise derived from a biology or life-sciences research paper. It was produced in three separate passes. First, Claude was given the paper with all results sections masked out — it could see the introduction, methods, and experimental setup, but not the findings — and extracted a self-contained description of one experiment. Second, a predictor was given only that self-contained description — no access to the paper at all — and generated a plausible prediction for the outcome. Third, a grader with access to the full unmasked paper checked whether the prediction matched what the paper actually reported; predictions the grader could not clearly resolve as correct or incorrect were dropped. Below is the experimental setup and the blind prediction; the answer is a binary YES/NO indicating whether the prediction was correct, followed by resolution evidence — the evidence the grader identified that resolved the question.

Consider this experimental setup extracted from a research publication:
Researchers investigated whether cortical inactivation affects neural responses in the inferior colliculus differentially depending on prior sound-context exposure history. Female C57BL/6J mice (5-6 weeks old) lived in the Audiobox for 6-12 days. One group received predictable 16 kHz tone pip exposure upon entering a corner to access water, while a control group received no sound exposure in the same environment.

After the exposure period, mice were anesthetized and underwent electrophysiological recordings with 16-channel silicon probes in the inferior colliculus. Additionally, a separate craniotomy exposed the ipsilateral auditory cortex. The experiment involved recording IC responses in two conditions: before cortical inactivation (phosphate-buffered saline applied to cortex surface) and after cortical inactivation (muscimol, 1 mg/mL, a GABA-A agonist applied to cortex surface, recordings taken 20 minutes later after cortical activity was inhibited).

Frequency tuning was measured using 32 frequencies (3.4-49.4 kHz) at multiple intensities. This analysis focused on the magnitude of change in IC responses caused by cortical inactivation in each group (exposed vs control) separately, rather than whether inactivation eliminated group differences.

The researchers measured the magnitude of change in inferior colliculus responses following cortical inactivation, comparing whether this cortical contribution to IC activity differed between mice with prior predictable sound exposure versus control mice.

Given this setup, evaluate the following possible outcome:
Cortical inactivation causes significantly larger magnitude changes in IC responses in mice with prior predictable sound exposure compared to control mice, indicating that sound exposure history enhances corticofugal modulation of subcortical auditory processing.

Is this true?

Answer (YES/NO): NO